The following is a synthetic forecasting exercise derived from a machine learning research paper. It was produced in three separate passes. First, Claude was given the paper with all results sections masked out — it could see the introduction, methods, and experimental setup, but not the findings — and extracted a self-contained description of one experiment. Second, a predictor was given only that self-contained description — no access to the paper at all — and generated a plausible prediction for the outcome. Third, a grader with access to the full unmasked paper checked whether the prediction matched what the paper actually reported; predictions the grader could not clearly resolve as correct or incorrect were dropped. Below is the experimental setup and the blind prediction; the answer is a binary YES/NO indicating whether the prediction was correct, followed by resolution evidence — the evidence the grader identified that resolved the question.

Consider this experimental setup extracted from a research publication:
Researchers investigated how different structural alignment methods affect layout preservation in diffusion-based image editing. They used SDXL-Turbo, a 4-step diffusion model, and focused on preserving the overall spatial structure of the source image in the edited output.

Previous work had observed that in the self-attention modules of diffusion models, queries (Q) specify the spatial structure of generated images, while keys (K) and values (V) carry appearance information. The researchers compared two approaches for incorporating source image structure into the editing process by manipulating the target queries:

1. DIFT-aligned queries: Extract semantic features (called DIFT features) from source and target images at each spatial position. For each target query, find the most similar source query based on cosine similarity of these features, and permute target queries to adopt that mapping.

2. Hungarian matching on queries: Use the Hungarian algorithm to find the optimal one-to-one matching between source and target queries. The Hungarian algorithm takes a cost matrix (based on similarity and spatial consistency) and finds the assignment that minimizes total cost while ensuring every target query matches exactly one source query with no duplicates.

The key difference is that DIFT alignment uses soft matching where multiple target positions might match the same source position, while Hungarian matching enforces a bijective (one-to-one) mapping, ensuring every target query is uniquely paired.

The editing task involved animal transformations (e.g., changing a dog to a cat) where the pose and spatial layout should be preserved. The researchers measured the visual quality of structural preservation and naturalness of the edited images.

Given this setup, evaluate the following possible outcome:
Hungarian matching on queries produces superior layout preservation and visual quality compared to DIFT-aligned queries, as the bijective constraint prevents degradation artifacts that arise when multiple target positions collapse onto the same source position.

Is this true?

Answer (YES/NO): YES